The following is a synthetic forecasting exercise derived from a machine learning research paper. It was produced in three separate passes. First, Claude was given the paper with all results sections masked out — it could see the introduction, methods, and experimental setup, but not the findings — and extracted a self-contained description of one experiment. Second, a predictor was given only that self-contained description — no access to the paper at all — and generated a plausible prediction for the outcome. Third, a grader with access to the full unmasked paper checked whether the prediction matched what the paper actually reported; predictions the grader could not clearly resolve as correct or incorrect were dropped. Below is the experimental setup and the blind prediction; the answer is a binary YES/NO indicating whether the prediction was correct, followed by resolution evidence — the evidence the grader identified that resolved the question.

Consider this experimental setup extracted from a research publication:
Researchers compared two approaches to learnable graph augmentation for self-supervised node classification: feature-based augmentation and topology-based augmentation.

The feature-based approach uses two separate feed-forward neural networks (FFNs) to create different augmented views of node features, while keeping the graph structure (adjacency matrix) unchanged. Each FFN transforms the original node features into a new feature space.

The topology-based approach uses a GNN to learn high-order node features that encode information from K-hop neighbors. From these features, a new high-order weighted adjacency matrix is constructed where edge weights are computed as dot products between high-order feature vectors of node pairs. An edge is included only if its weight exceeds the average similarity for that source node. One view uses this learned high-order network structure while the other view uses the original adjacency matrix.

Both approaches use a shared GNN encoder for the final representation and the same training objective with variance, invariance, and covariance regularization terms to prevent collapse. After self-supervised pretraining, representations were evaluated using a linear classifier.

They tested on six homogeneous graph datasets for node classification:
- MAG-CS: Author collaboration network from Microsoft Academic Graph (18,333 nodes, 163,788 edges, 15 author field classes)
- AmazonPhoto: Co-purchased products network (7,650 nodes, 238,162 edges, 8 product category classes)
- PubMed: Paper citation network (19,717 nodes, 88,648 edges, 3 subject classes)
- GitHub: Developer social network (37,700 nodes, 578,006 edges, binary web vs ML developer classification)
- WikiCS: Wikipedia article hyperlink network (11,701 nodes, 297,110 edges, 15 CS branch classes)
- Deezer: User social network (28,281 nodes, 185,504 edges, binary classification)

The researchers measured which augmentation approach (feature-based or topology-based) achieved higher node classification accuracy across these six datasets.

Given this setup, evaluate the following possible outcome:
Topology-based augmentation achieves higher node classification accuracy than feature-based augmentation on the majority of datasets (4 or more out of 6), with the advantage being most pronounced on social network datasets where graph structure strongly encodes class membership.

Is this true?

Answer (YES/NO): NO